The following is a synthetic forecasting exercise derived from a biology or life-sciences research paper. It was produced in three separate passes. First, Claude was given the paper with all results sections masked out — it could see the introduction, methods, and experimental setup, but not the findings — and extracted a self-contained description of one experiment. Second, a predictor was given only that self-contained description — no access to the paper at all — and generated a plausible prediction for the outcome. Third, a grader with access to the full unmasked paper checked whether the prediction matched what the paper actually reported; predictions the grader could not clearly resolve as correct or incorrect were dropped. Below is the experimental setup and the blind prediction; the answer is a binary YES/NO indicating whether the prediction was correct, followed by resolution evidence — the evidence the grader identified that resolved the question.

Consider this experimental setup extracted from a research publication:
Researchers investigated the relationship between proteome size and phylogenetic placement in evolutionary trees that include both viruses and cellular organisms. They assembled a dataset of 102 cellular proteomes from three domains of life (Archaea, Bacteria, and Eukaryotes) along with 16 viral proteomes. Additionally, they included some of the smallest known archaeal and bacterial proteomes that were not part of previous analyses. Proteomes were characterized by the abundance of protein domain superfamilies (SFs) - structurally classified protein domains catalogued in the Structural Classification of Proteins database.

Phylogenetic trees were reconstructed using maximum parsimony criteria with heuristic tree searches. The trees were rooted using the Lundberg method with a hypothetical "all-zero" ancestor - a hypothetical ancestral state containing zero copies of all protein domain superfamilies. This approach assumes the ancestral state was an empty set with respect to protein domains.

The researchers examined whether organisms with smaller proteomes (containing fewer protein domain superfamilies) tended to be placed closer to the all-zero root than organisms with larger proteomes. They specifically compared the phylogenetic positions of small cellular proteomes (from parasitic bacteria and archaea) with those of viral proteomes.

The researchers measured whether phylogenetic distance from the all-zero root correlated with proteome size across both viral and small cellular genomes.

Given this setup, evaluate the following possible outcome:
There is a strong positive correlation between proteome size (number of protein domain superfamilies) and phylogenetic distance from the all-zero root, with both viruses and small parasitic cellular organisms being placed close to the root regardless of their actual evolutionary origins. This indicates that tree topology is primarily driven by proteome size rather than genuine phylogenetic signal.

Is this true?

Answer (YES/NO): YES